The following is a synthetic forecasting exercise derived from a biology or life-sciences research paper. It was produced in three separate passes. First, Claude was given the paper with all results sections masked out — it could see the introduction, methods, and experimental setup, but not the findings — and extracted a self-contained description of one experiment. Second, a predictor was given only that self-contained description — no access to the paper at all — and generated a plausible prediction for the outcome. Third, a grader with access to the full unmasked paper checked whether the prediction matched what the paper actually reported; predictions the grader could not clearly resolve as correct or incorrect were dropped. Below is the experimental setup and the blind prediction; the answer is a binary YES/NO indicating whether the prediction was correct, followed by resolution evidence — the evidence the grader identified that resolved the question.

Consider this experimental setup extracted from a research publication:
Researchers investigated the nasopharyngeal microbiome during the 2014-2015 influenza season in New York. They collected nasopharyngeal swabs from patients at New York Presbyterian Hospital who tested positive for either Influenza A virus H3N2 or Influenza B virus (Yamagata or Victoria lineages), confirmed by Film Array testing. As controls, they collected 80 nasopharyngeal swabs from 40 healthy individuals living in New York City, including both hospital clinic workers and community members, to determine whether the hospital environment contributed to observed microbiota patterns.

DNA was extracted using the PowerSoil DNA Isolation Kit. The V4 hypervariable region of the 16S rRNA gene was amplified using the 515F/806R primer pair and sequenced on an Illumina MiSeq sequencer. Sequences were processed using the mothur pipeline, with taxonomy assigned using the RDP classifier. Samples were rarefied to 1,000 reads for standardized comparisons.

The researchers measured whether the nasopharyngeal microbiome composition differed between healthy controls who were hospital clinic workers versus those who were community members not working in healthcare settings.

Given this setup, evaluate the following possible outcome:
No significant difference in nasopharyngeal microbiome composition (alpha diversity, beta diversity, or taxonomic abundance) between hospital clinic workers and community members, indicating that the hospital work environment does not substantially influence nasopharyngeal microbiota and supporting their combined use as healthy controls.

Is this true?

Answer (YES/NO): YES